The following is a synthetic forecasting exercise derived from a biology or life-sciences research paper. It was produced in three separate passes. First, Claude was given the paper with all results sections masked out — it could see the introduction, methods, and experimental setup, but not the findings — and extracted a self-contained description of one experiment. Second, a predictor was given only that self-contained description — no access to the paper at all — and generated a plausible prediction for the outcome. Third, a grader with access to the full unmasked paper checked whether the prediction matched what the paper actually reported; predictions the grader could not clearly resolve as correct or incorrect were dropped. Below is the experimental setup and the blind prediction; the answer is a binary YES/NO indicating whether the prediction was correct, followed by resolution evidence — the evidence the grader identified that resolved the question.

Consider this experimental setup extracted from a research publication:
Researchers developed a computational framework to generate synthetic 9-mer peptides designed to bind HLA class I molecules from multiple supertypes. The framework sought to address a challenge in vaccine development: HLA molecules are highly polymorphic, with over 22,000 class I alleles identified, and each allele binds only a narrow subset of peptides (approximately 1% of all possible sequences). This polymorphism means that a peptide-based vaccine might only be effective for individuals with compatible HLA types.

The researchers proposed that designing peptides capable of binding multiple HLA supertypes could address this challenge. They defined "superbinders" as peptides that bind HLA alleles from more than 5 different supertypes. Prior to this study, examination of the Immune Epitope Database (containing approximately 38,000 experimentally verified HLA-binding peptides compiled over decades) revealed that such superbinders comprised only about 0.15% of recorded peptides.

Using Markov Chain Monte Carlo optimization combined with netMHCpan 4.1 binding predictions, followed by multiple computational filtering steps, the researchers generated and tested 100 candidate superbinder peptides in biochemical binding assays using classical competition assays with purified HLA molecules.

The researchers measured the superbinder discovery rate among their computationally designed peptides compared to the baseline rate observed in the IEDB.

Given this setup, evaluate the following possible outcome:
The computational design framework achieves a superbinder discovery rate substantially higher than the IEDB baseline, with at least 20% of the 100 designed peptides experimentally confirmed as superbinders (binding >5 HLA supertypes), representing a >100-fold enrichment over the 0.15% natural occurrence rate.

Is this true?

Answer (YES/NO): NO